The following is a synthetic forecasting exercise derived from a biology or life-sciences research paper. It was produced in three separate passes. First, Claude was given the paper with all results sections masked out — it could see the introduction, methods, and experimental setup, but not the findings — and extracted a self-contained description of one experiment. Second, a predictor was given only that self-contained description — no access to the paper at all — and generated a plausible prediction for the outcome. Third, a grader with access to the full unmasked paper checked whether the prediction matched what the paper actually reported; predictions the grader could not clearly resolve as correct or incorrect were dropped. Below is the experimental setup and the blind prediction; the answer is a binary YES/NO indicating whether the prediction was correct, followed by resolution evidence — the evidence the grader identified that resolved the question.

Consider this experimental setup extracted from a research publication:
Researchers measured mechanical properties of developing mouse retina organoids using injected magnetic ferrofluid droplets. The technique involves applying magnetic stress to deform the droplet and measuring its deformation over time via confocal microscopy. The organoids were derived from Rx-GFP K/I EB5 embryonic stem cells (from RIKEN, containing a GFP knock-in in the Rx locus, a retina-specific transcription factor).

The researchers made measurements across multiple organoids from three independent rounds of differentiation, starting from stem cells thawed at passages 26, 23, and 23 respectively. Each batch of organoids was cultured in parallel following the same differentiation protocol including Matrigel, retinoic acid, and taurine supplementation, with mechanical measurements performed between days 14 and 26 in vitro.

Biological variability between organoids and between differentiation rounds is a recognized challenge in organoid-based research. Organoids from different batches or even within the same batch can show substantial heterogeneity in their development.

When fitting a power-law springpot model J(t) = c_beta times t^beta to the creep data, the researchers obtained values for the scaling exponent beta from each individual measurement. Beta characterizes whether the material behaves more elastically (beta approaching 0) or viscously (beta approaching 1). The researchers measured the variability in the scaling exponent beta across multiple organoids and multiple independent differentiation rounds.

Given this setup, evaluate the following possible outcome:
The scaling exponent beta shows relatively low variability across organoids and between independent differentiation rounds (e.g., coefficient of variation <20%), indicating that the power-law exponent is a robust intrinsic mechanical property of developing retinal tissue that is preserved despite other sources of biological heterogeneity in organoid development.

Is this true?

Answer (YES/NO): NO